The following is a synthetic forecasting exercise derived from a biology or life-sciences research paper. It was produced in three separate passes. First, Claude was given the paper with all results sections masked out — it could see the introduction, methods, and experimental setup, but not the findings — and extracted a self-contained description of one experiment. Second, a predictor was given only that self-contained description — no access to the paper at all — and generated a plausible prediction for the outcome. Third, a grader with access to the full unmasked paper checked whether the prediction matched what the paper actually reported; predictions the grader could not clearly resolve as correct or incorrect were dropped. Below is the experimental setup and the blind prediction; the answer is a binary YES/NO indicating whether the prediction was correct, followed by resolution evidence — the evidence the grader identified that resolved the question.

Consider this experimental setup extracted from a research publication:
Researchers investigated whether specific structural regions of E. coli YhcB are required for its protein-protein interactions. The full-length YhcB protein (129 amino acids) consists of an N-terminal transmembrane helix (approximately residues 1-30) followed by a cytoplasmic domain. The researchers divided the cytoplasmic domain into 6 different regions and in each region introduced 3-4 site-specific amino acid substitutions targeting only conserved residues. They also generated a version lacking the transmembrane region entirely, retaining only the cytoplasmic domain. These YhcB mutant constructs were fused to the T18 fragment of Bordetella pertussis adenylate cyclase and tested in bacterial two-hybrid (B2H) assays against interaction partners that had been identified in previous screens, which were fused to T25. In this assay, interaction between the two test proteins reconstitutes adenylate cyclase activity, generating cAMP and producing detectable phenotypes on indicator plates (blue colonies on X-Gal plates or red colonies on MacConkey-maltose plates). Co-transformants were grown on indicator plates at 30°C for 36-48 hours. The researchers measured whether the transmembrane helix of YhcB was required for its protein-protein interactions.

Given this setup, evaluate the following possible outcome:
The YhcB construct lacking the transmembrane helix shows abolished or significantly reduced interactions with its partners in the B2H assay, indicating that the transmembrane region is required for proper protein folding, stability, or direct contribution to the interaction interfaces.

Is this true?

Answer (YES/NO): YES